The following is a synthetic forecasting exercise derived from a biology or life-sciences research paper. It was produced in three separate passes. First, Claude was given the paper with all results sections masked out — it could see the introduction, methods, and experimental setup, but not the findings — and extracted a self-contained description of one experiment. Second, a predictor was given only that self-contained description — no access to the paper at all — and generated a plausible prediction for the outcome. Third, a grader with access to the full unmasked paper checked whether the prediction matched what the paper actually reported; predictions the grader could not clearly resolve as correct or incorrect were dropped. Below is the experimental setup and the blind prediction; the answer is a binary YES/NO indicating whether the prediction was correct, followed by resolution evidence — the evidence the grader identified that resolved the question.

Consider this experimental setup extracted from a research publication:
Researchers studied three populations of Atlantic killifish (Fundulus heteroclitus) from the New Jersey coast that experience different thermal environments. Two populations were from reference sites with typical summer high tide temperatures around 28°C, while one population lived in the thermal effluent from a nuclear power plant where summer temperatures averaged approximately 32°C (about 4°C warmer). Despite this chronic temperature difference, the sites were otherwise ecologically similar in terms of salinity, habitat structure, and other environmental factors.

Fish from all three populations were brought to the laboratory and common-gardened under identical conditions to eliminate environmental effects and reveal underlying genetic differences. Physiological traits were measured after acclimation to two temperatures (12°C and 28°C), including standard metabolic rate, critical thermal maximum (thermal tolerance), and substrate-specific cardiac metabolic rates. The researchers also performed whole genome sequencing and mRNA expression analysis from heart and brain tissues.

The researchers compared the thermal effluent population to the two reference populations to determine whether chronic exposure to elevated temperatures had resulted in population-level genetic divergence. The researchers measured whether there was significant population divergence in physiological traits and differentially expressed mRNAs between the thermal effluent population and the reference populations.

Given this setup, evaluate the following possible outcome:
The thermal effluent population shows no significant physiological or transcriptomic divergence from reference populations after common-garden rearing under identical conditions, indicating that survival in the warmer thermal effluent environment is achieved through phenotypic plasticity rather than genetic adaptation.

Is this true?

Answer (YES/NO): YES